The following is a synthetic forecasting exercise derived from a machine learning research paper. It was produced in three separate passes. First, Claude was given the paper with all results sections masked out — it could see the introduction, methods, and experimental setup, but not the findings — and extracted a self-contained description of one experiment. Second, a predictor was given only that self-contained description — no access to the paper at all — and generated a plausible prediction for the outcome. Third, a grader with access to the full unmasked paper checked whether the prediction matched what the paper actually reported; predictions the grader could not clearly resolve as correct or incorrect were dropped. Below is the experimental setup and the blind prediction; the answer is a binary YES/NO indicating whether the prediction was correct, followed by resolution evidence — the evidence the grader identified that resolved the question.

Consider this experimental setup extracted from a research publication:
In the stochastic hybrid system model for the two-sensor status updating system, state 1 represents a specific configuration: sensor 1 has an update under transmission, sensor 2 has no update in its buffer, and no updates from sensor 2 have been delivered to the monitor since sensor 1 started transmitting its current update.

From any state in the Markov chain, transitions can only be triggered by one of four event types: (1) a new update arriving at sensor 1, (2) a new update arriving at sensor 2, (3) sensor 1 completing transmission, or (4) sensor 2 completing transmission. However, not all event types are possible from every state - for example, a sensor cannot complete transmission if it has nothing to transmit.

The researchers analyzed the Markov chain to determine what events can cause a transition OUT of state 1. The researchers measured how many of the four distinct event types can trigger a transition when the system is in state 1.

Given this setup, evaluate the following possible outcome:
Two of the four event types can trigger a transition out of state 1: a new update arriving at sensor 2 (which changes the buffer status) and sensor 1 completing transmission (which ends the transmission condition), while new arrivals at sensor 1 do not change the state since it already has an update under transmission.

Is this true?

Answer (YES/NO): YES